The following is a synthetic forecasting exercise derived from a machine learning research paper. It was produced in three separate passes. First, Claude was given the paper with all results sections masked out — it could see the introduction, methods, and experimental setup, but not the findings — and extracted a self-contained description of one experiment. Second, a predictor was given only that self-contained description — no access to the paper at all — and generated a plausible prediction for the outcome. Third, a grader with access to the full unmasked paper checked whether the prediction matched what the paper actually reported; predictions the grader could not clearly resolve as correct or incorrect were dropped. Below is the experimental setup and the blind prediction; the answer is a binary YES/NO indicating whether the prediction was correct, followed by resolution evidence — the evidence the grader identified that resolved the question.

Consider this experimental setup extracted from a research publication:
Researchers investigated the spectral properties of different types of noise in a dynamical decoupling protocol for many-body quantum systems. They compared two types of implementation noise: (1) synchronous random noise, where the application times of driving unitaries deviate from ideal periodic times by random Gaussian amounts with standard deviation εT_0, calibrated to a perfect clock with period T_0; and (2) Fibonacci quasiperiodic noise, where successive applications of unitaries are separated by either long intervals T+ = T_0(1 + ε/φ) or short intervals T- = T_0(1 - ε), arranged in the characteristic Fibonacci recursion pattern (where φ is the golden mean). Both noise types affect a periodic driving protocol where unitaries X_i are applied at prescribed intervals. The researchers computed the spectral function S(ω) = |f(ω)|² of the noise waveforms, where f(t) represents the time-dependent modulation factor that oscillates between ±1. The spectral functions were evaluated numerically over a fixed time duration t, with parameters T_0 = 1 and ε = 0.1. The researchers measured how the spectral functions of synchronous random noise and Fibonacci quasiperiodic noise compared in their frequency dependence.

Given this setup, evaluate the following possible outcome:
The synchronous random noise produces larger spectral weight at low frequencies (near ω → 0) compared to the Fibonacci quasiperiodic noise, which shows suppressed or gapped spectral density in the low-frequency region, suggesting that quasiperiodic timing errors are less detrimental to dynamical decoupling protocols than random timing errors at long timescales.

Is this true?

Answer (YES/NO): NO